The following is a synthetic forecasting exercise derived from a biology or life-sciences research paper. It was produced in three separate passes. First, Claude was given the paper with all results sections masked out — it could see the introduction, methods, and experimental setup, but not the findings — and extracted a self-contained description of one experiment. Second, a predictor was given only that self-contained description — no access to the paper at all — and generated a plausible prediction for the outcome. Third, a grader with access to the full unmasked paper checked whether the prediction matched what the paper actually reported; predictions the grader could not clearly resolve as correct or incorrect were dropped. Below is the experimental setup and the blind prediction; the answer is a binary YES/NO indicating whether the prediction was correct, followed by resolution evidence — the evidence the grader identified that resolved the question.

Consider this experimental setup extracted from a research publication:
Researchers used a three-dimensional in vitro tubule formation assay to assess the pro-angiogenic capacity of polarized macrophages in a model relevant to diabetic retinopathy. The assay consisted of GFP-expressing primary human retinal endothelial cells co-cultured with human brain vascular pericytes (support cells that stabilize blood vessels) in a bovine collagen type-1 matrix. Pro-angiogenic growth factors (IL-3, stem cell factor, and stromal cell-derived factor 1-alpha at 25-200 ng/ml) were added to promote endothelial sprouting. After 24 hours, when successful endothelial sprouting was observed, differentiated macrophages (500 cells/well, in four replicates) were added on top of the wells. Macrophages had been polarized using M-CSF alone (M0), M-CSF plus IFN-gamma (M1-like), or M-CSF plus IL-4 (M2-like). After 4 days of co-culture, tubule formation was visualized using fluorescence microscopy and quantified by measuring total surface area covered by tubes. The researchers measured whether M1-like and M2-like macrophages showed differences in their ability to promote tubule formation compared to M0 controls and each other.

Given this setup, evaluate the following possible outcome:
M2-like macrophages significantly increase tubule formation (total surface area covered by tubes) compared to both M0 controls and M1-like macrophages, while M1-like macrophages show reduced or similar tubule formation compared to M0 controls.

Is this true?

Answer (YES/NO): NO